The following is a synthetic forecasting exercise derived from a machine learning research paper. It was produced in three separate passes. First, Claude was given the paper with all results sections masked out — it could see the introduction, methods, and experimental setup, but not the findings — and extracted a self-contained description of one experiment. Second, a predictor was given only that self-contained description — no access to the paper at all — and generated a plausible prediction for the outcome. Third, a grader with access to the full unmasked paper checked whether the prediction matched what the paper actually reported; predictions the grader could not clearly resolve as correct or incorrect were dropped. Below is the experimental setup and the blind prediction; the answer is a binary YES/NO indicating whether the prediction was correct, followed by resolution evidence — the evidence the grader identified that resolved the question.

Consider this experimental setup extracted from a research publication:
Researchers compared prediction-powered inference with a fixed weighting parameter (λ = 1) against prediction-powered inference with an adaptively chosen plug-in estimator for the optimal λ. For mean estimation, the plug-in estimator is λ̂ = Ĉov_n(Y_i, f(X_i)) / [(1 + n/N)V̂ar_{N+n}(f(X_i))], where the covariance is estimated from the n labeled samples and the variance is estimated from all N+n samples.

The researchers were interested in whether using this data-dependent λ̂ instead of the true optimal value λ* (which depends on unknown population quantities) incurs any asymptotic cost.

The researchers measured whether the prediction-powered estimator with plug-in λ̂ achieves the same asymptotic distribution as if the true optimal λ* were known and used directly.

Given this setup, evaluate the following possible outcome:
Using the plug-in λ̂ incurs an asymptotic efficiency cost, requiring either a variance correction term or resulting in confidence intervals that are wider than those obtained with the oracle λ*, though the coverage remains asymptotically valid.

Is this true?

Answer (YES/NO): NO